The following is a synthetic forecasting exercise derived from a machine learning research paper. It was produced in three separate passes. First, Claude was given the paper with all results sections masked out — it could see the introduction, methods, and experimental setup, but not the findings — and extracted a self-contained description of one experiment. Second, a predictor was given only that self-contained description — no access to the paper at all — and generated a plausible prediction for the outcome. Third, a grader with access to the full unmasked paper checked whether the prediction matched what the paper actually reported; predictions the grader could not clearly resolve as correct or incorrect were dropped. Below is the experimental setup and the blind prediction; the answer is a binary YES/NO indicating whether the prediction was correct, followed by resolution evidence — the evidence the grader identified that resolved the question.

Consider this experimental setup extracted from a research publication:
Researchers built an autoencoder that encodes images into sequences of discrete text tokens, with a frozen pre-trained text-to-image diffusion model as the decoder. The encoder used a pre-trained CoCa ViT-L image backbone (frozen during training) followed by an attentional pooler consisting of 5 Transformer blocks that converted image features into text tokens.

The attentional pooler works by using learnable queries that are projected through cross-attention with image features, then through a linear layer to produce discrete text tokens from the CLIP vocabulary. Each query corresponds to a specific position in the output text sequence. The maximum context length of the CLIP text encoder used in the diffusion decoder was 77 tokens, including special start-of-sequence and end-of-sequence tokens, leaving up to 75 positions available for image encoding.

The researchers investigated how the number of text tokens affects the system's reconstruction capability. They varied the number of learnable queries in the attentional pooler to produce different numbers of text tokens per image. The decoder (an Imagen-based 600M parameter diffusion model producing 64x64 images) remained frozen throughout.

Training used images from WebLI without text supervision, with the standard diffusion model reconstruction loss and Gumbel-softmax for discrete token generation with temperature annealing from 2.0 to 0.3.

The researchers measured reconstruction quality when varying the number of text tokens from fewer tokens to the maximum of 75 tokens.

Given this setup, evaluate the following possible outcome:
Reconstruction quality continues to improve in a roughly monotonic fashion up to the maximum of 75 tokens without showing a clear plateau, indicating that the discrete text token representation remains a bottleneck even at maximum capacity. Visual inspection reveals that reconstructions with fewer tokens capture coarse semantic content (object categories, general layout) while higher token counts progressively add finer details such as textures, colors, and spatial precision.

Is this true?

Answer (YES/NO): NO